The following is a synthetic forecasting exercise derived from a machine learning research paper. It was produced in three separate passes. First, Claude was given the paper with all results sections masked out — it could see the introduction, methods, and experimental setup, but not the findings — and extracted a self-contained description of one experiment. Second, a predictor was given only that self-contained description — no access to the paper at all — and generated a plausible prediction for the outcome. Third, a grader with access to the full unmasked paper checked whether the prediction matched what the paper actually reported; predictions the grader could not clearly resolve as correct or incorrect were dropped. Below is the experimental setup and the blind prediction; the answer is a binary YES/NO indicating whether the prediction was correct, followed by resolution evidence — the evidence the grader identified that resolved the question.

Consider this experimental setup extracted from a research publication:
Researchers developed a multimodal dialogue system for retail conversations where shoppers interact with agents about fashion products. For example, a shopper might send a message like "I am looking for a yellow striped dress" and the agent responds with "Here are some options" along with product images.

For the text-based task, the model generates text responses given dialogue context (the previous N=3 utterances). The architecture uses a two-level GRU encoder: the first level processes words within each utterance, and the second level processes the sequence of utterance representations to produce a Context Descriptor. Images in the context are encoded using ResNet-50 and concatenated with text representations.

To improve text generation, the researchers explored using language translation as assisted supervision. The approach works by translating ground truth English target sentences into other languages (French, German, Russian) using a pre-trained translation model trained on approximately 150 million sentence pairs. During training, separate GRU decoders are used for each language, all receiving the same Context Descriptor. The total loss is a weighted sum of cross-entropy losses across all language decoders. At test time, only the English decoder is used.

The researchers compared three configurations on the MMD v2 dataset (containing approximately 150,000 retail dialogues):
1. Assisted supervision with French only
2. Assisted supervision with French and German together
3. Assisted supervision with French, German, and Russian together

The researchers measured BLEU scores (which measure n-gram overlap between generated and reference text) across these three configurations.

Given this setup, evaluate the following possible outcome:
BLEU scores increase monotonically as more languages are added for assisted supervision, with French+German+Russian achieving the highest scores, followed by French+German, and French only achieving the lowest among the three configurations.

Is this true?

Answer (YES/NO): YES